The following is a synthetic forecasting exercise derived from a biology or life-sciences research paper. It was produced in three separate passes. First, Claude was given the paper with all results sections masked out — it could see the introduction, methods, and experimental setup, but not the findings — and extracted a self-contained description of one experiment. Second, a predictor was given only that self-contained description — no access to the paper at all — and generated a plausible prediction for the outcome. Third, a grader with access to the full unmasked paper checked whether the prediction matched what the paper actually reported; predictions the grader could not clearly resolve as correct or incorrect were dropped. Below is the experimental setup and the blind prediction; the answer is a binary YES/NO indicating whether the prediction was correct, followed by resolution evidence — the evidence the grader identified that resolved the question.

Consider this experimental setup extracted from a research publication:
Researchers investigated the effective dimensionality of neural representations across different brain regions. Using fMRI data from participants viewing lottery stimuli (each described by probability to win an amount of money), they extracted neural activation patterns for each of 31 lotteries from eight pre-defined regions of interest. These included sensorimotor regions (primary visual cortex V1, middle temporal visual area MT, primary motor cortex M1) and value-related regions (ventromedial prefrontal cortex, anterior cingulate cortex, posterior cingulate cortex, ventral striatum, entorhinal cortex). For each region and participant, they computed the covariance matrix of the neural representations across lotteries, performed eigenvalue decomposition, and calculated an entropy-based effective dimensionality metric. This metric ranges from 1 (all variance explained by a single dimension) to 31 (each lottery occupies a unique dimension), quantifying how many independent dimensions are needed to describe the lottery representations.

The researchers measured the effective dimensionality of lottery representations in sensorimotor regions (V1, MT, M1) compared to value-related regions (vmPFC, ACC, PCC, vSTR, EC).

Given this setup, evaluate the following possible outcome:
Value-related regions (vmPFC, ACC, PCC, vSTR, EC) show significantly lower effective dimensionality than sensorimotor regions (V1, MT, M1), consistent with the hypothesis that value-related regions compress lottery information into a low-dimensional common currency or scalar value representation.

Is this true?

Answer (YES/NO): NO